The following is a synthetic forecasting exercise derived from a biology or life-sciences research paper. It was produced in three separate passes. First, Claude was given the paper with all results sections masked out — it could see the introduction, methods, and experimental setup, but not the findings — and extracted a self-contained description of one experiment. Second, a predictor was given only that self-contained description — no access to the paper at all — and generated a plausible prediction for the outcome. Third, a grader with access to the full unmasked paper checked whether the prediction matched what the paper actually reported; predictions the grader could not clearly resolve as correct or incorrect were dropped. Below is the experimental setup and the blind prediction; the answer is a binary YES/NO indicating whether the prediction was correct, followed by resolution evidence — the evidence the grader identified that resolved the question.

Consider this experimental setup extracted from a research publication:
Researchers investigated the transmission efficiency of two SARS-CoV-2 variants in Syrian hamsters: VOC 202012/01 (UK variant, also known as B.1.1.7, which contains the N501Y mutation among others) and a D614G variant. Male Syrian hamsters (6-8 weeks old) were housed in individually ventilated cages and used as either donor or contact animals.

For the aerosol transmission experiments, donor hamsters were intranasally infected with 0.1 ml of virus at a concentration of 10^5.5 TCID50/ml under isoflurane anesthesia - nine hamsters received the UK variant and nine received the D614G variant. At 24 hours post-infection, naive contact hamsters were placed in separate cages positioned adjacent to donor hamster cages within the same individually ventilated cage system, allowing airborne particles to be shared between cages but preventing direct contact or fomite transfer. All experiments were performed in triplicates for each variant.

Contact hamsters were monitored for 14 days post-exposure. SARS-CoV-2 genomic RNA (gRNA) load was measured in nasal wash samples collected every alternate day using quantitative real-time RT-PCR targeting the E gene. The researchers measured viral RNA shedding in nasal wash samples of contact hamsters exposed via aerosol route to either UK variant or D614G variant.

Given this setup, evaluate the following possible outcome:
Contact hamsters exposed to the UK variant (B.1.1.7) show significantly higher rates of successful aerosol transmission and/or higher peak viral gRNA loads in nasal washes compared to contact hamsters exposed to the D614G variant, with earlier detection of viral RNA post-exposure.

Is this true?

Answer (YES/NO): NO